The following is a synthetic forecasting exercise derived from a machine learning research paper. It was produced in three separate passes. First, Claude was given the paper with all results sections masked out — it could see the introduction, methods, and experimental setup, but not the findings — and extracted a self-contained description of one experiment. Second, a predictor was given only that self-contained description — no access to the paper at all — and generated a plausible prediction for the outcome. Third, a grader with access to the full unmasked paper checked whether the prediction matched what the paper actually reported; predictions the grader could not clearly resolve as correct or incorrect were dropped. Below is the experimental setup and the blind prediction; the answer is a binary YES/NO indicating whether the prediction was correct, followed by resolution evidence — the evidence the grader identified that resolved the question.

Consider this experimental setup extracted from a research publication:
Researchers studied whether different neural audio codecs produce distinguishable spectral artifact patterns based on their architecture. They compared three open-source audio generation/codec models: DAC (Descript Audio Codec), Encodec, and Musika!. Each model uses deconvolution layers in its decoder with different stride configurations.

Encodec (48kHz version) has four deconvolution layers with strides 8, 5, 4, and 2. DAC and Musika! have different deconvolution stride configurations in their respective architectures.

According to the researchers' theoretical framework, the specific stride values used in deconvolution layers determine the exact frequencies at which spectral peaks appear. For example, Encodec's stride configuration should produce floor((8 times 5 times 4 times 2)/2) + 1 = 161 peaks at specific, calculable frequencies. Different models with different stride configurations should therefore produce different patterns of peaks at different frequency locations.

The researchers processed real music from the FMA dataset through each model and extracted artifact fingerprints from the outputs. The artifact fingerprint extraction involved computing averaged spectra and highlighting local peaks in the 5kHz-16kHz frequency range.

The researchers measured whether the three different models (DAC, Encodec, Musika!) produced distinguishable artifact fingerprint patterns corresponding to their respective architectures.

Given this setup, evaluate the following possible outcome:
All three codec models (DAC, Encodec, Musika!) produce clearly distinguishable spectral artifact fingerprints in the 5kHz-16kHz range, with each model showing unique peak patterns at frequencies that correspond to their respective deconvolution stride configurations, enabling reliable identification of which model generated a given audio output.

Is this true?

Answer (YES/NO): NO